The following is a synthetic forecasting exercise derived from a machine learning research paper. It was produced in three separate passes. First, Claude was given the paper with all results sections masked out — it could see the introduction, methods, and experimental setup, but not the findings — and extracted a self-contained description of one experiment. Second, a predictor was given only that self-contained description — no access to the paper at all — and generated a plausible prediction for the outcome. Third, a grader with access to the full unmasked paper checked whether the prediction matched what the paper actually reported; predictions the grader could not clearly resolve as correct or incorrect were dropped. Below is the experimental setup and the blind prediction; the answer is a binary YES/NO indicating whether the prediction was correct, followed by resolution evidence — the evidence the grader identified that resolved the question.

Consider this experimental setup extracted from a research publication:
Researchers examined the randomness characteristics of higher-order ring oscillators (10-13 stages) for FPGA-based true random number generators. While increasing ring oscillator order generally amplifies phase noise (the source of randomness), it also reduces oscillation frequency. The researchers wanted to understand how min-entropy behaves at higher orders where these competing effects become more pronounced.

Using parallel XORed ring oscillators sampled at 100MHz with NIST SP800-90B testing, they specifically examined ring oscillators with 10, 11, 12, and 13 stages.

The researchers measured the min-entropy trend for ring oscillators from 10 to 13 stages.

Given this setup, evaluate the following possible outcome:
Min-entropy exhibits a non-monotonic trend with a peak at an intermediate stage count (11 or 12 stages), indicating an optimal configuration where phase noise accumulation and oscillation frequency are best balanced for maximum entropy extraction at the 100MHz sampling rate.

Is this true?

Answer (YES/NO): NO